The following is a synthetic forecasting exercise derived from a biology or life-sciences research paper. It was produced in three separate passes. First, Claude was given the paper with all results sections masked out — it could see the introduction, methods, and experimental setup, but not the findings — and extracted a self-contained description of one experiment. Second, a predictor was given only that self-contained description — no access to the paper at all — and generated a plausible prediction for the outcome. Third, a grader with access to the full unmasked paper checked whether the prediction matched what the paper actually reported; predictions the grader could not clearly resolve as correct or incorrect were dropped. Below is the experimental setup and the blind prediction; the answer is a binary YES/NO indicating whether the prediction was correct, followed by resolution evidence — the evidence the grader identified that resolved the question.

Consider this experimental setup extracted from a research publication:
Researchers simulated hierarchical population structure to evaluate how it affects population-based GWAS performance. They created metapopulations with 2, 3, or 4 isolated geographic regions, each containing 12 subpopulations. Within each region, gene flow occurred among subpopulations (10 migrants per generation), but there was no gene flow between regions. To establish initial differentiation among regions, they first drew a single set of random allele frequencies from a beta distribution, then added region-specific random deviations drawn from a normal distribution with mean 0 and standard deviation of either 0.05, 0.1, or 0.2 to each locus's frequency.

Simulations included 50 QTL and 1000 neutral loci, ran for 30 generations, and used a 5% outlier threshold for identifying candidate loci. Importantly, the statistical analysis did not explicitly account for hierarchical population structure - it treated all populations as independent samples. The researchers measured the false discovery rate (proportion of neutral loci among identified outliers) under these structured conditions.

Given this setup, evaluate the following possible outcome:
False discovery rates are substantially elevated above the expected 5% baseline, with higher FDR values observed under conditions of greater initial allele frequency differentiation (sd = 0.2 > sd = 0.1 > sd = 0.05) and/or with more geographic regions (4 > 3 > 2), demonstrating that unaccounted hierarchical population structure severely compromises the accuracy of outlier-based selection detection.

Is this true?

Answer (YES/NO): NO